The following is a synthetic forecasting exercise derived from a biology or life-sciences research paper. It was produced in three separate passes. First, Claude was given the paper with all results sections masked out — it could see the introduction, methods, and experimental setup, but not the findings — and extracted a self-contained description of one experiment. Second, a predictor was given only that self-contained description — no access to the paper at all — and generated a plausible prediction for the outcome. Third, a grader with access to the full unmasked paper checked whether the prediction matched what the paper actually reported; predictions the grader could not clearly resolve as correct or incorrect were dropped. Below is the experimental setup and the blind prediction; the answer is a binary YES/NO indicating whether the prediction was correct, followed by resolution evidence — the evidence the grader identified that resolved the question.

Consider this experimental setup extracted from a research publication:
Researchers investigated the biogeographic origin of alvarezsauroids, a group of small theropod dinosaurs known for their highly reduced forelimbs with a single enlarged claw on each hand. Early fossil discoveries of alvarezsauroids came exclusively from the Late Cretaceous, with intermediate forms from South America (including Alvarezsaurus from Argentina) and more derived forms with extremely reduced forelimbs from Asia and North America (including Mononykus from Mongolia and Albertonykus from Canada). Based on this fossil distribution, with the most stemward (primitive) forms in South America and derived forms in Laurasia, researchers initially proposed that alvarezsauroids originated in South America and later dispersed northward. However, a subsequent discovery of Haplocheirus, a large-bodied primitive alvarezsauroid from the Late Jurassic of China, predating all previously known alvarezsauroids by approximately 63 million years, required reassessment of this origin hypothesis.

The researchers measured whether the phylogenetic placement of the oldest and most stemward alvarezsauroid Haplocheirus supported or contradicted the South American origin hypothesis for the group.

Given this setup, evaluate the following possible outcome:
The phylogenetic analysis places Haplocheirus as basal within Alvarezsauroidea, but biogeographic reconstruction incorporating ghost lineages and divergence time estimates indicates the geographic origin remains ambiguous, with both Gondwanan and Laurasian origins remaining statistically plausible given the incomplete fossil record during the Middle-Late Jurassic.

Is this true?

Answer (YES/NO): NO